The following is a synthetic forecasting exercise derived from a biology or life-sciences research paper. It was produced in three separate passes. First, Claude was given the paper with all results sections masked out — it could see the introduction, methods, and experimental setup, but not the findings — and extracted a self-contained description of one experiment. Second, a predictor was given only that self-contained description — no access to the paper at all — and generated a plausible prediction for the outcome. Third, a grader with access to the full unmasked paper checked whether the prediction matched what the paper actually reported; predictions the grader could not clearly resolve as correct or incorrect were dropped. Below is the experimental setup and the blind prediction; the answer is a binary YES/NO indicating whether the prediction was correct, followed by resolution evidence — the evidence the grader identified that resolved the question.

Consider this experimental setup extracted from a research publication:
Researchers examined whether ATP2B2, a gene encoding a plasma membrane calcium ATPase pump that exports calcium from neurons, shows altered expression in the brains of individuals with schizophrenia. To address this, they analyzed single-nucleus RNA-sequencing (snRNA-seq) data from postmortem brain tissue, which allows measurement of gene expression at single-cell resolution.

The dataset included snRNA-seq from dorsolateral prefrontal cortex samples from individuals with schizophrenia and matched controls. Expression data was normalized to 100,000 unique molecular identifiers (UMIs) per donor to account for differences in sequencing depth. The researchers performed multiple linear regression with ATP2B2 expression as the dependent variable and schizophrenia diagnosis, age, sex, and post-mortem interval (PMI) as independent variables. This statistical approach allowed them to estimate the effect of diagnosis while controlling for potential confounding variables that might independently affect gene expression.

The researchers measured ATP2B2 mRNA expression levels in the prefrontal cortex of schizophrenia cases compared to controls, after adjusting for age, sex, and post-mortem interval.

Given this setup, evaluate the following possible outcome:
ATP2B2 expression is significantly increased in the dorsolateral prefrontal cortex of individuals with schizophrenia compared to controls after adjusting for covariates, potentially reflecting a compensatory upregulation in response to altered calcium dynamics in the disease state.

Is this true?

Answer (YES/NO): NO